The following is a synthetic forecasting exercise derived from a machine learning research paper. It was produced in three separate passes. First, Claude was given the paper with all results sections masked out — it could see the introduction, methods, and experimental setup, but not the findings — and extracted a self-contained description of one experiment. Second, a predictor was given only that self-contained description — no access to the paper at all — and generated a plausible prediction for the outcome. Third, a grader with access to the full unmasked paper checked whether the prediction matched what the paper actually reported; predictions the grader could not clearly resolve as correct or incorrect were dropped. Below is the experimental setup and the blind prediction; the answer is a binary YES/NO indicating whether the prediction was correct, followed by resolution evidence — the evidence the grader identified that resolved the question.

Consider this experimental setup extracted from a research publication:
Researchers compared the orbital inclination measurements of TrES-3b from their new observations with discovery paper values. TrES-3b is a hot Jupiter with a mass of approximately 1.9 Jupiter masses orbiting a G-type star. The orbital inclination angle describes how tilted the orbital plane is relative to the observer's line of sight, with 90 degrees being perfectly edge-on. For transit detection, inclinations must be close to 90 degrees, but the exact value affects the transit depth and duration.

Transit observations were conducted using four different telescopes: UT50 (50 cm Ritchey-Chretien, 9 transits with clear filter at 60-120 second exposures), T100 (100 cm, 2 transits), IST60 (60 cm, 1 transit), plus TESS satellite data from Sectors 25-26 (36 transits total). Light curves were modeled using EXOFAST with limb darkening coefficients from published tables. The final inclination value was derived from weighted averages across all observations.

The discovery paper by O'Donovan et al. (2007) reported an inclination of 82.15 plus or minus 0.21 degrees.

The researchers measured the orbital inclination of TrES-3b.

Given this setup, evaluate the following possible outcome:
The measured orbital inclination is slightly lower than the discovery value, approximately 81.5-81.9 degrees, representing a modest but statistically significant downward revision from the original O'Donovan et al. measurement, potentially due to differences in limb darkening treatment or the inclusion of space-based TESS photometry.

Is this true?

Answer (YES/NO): NO